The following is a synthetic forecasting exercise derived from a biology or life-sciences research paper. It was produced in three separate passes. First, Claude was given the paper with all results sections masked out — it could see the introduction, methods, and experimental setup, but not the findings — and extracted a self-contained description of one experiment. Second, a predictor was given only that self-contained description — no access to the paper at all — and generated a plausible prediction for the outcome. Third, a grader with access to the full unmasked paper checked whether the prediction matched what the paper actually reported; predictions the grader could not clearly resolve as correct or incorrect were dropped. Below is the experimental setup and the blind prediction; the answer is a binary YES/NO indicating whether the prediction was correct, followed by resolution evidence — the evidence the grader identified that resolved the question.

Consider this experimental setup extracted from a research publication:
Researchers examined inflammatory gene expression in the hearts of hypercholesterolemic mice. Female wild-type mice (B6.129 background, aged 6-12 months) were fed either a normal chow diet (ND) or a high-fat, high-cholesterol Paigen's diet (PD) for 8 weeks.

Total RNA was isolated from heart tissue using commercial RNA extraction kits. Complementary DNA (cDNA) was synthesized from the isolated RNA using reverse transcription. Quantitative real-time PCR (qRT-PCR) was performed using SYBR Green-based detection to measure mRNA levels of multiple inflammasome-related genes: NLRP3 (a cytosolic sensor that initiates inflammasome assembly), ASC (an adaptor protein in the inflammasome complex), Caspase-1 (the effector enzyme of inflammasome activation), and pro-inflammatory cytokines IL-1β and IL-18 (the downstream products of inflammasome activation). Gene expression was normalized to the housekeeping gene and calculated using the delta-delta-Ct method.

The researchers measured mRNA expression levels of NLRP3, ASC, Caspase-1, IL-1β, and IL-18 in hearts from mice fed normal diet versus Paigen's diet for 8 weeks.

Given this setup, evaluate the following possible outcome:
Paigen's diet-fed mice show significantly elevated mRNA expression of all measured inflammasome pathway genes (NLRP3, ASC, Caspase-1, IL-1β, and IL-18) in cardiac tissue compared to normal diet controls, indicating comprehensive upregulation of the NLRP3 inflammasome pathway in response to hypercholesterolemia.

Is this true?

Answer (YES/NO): NO